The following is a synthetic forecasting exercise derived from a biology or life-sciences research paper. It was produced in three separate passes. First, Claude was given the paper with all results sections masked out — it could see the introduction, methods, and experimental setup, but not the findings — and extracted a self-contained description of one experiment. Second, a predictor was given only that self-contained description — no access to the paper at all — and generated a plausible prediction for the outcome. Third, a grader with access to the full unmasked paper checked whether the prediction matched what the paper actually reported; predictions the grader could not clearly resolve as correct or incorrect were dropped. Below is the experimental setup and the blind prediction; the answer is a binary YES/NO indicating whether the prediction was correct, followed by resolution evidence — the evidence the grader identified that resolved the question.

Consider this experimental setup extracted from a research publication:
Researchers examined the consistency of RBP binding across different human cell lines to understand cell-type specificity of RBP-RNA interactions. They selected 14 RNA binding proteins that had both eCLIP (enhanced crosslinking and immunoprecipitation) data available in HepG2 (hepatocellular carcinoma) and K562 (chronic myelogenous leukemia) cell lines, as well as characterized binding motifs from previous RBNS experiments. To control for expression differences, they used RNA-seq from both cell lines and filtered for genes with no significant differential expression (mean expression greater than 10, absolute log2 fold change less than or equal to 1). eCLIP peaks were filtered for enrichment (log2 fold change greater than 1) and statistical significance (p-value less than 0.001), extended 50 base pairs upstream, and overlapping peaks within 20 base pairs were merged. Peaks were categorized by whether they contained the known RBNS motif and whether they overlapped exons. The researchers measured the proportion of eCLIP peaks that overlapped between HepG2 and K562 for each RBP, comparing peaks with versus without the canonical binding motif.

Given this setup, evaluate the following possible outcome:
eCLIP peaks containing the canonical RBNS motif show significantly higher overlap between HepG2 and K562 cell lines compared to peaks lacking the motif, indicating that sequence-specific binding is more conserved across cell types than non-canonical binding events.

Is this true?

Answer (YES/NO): YES